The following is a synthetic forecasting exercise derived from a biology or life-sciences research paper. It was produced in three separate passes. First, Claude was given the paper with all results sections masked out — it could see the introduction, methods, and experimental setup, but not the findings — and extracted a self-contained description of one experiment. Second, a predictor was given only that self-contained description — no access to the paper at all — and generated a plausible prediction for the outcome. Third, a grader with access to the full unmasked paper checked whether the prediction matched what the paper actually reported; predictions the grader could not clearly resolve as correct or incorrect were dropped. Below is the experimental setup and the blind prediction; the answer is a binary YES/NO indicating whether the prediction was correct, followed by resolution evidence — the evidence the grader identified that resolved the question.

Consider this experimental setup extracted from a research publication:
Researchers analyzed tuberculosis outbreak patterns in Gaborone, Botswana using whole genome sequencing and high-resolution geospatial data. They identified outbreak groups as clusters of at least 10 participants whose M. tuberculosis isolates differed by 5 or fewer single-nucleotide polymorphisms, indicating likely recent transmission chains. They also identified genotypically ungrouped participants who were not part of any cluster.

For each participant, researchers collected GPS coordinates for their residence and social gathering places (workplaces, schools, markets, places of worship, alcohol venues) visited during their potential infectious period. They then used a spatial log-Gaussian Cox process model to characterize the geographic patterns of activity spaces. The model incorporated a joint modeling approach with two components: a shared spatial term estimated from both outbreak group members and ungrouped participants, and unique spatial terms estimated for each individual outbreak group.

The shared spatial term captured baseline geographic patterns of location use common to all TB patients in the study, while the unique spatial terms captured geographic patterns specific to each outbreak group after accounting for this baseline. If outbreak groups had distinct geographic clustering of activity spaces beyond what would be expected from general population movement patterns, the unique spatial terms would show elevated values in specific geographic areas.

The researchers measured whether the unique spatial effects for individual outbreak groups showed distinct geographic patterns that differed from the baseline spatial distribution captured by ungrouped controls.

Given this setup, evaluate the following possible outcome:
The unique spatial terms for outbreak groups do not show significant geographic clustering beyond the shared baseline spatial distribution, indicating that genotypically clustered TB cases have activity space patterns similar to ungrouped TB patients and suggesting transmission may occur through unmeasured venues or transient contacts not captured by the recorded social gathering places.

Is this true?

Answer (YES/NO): NO